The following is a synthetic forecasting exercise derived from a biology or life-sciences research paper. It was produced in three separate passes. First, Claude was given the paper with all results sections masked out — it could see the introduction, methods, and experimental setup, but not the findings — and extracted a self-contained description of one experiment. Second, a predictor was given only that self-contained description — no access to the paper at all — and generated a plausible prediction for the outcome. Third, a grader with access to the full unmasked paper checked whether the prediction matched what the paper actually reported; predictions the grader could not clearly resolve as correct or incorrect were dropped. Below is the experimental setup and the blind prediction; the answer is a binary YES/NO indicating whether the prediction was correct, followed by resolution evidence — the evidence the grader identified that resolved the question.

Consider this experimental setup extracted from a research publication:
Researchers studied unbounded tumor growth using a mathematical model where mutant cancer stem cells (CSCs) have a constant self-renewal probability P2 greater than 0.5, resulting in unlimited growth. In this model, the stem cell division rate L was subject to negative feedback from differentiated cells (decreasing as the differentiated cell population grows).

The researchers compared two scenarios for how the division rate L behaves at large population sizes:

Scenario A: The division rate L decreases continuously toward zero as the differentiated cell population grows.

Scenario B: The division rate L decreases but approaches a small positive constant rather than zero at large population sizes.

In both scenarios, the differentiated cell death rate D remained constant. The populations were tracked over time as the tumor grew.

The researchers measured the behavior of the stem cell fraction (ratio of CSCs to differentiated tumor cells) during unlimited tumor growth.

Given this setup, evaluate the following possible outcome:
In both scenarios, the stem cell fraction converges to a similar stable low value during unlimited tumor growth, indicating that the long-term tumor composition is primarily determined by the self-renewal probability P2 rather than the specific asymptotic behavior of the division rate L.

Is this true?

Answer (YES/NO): NO